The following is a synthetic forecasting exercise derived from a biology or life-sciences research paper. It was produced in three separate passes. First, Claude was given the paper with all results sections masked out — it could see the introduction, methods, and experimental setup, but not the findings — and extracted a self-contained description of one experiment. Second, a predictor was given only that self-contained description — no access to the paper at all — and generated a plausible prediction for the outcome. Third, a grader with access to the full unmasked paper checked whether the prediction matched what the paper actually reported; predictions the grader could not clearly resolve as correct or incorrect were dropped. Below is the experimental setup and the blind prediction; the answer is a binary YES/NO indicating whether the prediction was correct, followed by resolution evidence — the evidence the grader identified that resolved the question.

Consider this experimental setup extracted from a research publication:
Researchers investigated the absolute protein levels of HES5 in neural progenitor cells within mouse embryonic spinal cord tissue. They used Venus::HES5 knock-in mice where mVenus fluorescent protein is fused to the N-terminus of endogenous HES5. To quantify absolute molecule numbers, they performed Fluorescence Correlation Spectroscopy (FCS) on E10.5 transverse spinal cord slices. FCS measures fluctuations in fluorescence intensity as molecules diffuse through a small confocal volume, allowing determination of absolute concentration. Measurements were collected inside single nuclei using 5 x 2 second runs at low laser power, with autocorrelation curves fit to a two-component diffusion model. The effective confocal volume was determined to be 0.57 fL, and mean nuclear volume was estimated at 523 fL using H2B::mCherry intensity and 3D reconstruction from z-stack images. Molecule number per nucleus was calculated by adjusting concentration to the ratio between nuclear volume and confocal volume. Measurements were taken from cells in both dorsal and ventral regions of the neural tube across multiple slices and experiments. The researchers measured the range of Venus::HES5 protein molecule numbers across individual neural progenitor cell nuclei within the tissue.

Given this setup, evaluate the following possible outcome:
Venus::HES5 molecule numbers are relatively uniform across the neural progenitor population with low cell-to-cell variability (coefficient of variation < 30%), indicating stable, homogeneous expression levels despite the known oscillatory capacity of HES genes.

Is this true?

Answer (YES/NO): NO